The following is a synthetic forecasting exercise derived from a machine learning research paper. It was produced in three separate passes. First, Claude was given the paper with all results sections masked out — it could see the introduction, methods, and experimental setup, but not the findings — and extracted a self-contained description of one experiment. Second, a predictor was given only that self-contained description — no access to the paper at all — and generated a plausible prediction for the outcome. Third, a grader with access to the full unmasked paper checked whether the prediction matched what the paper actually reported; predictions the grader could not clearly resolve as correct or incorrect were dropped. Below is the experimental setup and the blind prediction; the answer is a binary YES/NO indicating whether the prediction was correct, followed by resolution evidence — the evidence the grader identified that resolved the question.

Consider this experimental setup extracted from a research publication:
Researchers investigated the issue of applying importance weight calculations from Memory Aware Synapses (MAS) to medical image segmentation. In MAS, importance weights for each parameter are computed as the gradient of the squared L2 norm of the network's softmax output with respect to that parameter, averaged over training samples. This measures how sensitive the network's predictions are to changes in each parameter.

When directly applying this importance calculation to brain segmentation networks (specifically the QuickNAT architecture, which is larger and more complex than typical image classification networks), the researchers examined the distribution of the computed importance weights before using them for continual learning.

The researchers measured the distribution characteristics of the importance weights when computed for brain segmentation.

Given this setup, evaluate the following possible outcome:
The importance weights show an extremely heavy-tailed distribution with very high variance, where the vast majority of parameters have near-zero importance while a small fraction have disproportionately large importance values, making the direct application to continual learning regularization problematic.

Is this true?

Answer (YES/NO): YES